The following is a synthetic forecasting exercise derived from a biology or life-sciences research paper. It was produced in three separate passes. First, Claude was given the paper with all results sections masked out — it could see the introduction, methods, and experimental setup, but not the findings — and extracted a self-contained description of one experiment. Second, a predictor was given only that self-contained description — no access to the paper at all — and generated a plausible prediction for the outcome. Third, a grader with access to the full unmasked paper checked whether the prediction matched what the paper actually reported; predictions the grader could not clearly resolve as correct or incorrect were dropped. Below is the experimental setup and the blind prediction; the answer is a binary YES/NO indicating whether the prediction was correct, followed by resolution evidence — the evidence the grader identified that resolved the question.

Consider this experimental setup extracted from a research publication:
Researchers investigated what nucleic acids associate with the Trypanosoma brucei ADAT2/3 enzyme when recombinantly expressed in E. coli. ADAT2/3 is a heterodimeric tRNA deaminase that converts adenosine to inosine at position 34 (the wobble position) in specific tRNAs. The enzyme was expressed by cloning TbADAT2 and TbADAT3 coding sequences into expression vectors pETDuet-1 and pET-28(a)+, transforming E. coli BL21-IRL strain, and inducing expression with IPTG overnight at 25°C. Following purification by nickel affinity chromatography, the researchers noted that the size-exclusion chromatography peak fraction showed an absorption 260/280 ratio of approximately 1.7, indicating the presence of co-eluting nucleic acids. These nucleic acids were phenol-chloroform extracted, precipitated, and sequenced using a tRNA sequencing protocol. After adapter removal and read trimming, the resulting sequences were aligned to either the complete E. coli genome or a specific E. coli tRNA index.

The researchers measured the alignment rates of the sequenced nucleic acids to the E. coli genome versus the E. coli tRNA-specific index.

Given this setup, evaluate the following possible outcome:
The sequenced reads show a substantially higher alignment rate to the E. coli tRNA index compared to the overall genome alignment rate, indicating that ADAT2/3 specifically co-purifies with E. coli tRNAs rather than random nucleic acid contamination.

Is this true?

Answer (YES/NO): NO